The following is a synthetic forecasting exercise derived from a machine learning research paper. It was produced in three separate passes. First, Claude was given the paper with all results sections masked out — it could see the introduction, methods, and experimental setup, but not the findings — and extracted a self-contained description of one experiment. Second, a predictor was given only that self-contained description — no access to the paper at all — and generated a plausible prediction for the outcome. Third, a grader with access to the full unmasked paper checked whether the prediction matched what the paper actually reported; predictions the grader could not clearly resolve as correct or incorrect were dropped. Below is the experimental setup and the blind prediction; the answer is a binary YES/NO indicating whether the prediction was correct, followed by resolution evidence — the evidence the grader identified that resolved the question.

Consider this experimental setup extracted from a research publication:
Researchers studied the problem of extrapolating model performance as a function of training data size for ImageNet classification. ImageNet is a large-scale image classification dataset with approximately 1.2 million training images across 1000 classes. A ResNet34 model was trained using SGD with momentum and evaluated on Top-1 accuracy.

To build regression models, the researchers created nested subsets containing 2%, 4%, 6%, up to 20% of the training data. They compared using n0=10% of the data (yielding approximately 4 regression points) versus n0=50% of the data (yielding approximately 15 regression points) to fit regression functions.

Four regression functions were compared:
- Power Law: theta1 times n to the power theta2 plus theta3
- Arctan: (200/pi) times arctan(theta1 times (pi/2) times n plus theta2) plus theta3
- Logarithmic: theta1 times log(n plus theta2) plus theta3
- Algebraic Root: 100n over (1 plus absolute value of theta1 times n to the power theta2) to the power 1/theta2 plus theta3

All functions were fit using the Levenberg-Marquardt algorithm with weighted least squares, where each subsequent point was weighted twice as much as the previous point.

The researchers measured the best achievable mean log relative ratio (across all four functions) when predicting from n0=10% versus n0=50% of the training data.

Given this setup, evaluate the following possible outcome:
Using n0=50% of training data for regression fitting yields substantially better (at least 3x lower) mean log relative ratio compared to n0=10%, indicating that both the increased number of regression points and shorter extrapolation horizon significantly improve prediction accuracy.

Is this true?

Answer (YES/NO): YES